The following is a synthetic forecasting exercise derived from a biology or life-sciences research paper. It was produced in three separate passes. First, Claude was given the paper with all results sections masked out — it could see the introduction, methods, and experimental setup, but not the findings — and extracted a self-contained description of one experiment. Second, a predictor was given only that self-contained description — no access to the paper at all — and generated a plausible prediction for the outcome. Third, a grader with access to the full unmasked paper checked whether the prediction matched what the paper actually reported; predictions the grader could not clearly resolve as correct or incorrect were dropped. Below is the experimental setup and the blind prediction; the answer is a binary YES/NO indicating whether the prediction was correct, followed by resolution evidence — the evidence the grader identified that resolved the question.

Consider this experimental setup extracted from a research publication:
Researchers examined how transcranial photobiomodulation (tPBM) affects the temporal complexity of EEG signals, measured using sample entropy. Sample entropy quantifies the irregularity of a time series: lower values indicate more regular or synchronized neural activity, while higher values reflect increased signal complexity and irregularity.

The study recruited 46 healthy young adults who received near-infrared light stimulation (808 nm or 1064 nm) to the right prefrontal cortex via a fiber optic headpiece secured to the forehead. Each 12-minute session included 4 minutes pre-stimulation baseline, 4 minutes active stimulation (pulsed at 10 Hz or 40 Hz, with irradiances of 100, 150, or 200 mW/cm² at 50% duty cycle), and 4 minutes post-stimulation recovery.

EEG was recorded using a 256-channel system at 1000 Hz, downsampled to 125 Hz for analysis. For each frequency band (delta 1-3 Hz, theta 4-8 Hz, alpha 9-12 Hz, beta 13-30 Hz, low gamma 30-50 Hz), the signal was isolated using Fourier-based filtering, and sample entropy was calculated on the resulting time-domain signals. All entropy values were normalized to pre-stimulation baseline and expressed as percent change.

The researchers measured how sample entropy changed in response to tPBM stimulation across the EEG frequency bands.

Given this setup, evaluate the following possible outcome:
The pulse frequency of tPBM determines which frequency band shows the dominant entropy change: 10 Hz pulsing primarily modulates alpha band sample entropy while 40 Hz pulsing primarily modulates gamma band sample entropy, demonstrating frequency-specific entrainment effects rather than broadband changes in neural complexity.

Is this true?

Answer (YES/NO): NO